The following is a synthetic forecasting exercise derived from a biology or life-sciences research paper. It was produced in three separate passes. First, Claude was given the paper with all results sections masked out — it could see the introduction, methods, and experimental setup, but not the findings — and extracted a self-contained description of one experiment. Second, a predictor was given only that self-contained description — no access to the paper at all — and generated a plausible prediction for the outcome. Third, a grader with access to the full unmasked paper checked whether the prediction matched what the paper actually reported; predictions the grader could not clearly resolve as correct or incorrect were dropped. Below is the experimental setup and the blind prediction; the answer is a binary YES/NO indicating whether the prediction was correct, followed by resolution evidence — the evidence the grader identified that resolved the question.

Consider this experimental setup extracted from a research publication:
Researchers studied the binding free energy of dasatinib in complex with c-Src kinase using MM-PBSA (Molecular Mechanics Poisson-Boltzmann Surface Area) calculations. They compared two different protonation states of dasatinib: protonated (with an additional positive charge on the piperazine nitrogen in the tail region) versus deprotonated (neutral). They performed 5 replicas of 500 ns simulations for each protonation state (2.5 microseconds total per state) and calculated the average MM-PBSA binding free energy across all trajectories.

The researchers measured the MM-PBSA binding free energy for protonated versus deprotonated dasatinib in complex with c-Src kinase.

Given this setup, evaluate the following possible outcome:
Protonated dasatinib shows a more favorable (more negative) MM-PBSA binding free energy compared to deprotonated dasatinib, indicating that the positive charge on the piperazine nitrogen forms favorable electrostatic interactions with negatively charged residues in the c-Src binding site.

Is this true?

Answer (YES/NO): YES